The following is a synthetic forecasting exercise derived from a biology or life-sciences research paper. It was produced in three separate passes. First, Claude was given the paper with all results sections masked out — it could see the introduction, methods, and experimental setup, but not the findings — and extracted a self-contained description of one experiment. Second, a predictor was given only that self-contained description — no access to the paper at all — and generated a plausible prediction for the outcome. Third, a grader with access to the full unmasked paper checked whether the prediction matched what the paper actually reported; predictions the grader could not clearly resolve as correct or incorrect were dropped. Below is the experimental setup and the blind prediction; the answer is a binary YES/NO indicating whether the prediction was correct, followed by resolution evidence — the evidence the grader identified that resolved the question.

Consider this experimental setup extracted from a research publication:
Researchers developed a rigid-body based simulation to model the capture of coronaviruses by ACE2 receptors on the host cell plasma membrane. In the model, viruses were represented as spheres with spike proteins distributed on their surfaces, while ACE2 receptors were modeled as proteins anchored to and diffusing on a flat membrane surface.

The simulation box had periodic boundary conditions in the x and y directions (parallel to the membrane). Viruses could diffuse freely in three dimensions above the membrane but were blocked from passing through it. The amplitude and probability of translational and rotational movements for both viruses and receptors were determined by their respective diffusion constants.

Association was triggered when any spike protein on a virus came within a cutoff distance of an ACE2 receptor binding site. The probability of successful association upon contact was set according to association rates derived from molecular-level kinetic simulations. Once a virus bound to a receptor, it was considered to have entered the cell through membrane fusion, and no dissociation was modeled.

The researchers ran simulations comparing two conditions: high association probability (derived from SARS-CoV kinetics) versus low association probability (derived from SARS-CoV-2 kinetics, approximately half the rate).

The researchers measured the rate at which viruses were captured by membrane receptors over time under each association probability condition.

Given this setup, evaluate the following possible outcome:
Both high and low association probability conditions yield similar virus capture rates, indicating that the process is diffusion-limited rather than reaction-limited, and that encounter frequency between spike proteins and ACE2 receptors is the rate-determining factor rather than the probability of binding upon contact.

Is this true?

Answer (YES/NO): NO